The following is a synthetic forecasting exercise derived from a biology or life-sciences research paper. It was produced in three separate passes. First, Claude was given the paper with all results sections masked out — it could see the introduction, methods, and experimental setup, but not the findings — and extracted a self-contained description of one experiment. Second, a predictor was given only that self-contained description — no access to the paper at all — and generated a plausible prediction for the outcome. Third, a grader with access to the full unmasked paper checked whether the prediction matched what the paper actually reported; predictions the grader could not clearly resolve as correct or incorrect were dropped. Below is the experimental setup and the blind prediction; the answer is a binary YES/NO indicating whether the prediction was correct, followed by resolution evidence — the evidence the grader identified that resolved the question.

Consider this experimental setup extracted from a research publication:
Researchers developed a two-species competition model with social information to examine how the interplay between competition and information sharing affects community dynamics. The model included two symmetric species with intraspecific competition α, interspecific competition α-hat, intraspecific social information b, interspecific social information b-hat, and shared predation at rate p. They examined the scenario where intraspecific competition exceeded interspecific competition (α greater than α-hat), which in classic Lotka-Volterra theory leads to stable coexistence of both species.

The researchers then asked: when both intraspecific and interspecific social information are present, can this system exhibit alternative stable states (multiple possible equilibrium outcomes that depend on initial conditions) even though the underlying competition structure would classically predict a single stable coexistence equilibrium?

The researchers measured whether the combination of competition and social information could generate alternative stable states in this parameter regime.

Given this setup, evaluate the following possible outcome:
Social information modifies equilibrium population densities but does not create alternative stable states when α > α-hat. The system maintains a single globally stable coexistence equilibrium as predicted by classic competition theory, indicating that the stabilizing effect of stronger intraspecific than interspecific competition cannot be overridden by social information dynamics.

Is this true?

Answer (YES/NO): NO